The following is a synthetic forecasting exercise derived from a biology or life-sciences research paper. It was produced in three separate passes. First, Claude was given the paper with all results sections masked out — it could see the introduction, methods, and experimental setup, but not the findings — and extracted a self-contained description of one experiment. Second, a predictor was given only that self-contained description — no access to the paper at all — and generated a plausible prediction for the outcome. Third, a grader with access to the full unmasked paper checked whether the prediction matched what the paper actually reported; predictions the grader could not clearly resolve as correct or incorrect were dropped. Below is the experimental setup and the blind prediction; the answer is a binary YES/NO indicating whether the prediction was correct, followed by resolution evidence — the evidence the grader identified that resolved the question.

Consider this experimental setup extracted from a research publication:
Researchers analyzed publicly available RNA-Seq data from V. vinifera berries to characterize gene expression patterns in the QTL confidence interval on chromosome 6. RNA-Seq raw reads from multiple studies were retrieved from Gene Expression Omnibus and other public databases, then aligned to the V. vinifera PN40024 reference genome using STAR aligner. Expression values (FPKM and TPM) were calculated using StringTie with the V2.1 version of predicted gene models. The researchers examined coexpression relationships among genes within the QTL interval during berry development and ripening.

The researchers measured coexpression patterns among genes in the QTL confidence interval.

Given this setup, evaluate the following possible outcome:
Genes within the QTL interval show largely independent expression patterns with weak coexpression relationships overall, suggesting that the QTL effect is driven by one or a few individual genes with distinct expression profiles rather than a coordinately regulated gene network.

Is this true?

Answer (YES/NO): NO